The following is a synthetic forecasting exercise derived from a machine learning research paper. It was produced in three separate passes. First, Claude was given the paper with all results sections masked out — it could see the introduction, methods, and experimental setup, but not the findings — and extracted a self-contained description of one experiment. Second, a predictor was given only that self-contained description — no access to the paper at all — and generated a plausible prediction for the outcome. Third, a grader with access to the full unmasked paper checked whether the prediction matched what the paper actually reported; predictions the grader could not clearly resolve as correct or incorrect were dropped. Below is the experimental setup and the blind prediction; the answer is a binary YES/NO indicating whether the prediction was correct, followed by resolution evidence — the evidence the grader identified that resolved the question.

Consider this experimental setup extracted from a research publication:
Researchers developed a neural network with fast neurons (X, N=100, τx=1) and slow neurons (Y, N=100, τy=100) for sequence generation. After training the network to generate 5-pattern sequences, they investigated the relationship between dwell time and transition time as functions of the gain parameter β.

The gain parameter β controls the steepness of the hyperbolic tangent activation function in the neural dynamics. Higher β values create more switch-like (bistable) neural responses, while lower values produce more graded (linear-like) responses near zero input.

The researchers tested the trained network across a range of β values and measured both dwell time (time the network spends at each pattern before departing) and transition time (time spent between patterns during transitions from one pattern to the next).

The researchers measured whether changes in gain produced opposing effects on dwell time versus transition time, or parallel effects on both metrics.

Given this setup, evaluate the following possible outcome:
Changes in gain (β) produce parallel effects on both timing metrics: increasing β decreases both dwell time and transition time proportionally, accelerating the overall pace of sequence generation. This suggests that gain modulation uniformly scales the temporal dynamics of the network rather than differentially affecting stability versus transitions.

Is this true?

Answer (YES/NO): NO